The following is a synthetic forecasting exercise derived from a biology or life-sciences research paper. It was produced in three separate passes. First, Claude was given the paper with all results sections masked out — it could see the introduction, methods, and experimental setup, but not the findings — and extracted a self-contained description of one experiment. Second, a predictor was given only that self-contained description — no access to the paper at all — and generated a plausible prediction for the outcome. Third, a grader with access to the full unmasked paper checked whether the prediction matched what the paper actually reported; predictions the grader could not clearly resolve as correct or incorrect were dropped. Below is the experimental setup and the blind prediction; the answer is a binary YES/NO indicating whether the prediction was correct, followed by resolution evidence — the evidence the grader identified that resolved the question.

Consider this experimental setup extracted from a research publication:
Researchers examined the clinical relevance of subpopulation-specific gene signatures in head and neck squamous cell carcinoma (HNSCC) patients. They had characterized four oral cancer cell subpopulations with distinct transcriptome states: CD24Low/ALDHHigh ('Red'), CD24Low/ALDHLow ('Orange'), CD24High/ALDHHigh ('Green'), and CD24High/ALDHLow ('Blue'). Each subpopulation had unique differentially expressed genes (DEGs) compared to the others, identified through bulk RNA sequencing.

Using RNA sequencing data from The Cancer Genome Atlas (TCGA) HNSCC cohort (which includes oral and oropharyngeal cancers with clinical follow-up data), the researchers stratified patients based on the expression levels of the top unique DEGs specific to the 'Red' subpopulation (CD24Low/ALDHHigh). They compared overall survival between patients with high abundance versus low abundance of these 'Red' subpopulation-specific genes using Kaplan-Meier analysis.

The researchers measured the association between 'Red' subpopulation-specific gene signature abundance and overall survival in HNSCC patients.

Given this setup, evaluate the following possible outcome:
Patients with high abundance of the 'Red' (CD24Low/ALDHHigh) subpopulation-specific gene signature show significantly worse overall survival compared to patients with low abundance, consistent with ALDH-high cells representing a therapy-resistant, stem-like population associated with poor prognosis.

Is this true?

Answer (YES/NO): NO